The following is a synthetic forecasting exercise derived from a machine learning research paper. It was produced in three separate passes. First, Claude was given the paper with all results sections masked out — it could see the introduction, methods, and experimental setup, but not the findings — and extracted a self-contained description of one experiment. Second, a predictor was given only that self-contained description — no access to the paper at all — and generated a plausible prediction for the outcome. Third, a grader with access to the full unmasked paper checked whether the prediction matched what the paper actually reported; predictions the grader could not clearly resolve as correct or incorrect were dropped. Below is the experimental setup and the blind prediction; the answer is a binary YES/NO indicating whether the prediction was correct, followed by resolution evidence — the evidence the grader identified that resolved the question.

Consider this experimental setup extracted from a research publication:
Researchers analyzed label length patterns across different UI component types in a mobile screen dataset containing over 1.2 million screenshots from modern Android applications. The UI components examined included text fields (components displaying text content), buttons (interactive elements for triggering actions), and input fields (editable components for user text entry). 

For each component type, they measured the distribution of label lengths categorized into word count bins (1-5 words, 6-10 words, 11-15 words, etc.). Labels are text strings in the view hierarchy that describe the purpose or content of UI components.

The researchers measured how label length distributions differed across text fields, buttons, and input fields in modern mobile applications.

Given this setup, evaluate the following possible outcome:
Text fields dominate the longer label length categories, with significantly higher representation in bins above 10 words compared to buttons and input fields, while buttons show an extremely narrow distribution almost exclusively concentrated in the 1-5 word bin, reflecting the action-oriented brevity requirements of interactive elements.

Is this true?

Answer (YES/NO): NO